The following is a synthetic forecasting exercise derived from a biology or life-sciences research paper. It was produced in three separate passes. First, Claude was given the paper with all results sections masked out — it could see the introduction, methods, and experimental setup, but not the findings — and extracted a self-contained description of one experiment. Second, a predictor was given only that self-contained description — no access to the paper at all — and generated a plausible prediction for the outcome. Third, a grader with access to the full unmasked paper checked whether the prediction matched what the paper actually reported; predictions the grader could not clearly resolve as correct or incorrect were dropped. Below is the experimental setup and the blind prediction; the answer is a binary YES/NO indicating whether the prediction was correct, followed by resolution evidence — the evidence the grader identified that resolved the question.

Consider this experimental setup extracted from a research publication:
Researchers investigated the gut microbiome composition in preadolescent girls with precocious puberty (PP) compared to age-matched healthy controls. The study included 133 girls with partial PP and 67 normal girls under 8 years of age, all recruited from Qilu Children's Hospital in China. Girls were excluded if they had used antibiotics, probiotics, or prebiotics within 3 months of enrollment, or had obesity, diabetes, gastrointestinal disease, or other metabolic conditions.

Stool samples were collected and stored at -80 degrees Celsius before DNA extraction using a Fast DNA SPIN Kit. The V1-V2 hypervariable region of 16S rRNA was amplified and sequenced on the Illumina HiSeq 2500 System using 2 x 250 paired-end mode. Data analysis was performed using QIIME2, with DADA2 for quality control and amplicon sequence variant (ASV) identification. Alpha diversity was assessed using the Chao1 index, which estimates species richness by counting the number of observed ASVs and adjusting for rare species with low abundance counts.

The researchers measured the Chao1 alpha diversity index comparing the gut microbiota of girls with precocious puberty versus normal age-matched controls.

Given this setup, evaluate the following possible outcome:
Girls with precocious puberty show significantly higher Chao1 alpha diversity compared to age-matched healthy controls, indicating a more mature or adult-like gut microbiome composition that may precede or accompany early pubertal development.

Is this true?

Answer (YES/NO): YES